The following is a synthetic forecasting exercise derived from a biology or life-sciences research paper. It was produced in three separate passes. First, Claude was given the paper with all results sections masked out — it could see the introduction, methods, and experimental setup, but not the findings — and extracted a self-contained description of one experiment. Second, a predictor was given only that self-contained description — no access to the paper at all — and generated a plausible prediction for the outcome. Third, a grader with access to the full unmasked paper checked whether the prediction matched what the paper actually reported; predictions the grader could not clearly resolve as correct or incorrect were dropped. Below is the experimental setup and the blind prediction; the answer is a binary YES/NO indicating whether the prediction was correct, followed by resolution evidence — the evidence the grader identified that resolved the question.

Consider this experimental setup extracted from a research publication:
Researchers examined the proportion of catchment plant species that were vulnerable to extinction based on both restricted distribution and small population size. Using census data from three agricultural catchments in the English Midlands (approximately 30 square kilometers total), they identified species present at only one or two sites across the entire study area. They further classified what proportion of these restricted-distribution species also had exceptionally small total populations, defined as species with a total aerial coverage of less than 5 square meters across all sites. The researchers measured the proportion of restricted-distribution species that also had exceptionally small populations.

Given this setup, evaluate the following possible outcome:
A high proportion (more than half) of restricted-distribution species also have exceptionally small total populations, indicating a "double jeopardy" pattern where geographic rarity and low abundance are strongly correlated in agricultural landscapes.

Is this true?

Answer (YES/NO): YES